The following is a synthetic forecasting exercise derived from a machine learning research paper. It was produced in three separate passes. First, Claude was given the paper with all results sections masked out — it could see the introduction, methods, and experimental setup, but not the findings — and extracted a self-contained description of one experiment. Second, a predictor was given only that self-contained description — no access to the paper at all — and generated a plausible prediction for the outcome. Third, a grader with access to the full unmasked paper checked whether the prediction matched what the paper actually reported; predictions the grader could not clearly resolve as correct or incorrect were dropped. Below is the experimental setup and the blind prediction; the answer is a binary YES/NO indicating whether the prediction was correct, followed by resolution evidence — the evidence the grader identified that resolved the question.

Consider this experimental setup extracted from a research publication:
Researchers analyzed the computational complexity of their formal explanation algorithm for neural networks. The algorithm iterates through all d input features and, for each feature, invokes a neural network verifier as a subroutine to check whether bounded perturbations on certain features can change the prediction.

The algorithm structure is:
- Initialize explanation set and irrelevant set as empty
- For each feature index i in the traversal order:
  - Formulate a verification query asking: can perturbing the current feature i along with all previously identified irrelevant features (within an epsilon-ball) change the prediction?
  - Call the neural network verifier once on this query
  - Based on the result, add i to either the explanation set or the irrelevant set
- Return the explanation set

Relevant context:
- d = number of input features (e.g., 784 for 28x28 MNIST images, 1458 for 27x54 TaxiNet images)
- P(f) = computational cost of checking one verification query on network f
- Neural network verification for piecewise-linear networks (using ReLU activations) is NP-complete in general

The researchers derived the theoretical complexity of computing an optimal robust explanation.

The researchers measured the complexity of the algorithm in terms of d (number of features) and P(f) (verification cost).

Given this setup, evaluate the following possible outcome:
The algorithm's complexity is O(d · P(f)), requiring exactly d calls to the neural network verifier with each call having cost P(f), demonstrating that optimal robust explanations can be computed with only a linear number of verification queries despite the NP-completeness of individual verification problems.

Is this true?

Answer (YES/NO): YES